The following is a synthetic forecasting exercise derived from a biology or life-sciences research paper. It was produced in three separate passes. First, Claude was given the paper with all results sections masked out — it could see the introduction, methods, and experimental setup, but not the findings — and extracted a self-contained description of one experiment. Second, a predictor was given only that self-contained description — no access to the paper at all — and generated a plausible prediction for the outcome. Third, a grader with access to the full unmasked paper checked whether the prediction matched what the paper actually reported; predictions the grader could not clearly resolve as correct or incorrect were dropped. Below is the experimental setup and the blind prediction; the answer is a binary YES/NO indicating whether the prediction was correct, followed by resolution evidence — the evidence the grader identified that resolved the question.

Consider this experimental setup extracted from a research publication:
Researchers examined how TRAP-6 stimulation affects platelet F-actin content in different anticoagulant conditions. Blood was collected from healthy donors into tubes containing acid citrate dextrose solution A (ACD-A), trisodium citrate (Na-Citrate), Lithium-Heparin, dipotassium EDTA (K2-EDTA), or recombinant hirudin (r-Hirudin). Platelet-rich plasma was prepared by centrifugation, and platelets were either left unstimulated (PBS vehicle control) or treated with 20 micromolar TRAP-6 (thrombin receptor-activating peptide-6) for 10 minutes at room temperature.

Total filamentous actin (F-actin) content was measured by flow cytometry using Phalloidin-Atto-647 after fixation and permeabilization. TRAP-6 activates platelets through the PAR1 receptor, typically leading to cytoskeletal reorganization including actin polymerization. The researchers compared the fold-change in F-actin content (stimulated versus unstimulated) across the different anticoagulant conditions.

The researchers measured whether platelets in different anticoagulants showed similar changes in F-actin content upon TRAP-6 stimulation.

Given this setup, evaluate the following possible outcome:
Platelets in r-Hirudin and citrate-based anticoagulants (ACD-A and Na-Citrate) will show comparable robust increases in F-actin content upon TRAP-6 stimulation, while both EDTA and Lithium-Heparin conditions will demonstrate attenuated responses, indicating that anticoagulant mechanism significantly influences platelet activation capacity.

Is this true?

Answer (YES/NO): YES